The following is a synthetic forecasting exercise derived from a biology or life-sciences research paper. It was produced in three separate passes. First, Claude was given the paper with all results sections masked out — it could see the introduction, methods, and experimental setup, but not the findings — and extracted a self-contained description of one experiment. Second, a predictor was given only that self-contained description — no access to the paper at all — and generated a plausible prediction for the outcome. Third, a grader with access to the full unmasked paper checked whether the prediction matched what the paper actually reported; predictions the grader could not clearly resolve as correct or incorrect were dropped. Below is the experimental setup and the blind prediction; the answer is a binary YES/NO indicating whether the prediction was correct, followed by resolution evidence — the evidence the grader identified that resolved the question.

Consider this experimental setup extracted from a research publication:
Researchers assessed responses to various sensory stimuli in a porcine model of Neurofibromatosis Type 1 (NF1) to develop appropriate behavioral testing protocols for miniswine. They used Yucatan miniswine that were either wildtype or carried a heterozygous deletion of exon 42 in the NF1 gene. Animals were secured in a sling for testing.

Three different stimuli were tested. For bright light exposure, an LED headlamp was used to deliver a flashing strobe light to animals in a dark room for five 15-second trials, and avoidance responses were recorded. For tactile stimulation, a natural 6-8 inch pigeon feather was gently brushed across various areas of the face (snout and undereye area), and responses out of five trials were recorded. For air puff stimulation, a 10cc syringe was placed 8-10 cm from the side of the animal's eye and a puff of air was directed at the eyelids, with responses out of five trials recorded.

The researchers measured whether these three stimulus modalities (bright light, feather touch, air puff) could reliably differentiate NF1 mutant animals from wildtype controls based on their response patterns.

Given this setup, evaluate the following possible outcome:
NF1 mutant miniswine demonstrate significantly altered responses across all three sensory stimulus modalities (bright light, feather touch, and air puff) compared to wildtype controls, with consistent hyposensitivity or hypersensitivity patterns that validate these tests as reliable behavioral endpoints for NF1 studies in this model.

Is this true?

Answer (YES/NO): NO